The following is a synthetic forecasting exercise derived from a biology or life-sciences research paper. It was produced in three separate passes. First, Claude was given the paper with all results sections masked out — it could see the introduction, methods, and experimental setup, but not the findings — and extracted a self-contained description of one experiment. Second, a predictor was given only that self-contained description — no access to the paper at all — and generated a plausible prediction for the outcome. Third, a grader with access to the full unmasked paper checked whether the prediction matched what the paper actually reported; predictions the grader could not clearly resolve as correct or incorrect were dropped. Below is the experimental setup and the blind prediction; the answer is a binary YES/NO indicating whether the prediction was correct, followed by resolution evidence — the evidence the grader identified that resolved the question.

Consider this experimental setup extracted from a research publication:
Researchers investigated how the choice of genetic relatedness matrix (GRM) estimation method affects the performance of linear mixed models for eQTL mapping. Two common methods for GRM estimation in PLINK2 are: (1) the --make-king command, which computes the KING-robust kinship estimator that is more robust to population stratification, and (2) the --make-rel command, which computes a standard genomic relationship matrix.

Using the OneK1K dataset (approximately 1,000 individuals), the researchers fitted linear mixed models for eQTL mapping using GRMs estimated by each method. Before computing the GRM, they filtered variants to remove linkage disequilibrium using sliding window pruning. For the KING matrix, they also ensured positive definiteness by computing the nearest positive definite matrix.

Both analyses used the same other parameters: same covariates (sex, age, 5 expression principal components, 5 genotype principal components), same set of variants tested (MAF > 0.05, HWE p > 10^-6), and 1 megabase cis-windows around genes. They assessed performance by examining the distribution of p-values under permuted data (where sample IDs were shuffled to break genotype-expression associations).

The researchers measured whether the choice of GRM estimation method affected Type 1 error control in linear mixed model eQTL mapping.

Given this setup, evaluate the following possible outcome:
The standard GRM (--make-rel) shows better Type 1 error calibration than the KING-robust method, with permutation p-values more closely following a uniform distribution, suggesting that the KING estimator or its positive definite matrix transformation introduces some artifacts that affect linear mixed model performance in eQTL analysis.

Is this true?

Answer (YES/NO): NO